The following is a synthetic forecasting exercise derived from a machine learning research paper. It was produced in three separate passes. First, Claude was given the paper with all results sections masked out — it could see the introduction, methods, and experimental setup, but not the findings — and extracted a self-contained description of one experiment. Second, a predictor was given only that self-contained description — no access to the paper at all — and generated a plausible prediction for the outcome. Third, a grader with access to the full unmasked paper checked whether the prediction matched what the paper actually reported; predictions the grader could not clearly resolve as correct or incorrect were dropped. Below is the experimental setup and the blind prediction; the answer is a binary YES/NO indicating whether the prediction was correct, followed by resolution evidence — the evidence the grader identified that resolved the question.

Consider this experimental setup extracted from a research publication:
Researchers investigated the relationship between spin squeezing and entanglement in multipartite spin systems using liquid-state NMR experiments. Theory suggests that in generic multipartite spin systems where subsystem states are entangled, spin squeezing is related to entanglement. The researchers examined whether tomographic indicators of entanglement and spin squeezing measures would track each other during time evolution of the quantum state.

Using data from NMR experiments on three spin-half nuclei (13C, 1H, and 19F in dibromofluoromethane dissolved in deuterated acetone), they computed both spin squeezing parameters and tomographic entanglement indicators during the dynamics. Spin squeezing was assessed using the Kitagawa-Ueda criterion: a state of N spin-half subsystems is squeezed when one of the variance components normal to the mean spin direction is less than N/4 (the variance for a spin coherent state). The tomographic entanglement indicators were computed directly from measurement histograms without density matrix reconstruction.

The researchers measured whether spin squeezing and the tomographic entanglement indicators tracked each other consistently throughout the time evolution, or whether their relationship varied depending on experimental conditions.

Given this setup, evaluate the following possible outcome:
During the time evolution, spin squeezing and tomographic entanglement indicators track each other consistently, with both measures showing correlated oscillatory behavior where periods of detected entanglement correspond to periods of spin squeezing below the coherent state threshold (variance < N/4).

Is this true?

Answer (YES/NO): NO